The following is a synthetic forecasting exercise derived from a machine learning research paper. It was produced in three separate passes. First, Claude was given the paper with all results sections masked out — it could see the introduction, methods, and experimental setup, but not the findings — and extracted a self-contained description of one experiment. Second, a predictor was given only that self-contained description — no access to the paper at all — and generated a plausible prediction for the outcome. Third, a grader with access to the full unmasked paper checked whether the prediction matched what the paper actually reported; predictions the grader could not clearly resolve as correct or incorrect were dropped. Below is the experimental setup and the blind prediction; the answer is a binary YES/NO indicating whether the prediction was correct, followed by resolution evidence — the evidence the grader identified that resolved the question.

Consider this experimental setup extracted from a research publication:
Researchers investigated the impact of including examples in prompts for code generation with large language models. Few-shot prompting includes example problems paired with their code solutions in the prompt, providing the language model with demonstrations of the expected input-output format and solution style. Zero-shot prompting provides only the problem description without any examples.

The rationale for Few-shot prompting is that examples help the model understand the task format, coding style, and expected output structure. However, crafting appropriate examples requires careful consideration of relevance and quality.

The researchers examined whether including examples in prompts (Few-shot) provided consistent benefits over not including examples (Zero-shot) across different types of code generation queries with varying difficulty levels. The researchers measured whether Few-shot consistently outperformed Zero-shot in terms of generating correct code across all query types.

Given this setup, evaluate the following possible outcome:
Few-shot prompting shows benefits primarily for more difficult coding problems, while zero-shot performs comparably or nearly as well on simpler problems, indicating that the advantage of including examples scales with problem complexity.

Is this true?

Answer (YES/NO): YES